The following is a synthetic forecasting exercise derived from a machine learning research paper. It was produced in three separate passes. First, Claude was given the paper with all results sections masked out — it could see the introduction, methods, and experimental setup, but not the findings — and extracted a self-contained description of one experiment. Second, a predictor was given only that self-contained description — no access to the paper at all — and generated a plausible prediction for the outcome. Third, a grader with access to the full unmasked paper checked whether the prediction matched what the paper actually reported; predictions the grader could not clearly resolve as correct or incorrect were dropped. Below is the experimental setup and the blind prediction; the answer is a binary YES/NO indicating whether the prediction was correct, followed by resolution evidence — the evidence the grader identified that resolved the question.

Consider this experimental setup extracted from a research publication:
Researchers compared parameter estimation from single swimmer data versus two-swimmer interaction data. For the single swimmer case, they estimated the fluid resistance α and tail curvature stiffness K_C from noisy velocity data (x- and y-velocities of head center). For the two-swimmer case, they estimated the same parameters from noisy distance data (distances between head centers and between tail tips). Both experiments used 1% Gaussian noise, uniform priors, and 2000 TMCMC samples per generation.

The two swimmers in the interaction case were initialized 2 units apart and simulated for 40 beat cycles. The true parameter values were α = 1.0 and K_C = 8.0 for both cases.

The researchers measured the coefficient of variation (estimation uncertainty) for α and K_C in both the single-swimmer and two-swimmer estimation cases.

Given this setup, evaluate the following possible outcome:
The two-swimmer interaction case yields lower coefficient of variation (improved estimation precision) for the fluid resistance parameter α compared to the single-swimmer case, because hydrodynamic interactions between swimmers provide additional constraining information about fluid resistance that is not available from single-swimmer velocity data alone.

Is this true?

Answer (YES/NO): NO